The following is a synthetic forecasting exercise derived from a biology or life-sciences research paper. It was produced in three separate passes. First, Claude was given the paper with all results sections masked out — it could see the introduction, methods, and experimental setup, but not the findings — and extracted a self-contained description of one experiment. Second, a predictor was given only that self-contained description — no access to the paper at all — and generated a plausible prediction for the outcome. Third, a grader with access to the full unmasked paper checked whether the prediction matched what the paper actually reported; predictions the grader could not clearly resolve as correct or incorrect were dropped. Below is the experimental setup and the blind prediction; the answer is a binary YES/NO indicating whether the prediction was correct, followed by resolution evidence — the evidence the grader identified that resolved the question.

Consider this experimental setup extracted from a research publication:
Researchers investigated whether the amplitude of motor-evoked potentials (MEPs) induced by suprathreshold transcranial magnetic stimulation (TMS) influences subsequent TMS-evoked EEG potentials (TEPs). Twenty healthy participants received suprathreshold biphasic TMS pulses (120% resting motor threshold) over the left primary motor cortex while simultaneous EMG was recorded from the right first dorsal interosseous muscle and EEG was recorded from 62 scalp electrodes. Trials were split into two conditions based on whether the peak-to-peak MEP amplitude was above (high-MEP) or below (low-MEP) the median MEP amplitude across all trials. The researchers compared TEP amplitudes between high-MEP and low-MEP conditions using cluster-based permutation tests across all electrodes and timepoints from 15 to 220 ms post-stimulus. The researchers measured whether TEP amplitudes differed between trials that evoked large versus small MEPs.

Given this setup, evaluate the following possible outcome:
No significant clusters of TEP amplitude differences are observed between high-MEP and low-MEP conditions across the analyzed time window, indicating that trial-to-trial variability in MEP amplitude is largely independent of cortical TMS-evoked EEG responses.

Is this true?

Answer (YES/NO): NO